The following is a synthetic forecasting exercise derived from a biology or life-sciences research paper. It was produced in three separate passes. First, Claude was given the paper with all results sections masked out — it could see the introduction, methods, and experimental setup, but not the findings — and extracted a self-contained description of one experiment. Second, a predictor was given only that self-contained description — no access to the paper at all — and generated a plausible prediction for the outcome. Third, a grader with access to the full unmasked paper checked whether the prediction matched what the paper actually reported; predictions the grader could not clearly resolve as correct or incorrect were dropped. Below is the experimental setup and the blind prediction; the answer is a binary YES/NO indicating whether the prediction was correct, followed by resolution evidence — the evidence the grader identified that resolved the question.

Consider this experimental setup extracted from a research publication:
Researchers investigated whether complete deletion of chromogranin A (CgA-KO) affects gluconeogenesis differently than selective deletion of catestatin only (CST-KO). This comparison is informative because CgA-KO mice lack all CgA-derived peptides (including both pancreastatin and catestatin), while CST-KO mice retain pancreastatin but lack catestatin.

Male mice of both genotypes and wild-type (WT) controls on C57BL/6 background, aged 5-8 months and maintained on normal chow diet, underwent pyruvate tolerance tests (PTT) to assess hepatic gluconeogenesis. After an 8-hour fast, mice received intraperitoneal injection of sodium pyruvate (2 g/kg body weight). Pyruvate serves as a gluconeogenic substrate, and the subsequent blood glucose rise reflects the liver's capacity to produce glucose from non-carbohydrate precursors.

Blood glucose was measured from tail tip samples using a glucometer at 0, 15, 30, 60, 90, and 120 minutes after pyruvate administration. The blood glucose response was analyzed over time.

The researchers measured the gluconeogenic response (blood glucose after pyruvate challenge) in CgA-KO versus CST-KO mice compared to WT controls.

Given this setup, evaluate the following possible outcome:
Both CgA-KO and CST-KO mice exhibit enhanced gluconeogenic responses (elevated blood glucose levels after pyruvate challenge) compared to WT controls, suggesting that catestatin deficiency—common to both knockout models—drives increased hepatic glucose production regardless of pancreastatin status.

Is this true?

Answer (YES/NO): NO